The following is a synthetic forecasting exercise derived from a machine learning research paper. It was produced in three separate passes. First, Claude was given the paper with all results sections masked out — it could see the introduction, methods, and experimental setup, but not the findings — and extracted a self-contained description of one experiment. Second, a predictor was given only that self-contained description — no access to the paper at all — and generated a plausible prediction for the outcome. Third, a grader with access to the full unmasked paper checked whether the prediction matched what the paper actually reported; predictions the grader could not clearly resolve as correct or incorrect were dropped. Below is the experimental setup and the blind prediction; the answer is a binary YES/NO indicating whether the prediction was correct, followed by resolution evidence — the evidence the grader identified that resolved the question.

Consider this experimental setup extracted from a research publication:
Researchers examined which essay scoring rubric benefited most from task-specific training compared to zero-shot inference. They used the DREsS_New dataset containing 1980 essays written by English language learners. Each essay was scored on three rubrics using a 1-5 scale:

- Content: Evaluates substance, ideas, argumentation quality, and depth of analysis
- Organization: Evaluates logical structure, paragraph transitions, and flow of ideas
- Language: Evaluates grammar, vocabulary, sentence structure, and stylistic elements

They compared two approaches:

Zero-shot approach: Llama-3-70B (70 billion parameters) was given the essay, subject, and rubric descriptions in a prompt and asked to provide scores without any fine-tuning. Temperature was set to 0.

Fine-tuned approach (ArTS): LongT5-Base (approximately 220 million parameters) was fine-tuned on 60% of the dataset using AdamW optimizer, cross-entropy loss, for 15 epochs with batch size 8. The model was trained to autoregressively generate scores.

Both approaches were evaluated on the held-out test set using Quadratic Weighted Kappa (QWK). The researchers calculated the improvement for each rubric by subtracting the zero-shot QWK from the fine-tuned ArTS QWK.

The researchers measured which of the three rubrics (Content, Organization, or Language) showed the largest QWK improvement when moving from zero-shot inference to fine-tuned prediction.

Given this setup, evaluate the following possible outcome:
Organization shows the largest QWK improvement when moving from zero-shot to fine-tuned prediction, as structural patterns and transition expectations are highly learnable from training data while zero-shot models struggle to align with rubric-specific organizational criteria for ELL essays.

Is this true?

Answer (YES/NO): NO